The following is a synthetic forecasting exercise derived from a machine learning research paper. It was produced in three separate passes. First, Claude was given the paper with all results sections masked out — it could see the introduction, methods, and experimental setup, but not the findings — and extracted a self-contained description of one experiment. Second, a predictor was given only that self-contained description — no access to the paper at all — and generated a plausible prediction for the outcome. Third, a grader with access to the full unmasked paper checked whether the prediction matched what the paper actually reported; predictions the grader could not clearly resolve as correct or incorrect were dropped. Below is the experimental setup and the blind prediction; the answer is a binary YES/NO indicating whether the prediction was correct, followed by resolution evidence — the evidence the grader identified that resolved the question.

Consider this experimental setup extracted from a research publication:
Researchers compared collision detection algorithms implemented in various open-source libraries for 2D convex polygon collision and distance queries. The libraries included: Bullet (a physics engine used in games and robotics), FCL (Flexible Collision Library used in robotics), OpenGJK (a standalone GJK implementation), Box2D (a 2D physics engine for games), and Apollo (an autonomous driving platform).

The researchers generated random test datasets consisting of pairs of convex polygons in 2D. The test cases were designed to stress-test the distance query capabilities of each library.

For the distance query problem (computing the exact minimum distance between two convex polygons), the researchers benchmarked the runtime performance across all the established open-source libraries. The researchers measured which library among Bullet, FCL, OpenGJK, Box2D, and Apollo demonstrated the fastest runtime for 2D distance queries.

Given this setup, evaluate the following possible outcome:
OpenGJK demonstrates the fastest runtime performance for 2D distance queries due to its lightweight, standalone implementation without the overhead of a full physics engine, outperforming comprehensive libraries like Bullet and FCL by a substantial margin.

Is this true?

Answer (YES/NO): NO